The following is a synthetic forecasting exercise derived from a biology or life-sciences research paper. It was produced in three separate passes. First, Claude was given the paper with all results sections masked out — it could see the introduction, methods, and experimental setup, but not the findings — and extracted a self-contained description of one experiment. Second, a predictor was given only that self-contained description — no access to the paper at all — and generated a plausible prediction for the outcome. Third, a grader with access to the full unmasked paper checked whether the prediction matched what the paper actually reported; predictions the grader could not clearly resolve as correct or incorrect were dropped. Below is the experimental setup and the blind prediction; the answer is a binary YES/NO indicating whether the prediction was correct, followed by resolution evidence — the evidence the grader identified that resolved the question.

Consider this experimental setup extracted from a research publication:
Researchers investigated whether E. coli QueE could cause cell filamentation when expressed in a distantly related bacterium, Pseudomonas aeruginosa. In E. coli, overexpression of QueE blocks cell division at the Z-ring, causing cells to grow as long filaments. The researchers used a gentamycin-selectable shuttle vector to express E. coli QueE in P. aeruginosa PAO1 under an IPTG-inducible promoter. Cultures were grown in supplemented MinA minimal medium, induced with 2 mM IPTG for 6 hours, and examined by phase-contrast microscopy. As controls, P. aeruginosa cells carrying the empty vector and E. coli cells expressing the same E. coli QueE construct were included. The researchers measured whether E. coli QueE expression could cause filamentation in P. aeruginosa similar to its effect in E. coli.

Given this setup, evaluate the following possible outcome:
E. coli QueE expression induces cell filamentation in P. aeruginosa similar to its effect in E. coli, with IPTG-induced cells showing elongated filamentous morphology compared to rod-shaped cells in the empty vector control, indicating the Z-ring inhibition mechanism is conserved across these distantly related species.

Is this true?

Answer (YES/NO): NO